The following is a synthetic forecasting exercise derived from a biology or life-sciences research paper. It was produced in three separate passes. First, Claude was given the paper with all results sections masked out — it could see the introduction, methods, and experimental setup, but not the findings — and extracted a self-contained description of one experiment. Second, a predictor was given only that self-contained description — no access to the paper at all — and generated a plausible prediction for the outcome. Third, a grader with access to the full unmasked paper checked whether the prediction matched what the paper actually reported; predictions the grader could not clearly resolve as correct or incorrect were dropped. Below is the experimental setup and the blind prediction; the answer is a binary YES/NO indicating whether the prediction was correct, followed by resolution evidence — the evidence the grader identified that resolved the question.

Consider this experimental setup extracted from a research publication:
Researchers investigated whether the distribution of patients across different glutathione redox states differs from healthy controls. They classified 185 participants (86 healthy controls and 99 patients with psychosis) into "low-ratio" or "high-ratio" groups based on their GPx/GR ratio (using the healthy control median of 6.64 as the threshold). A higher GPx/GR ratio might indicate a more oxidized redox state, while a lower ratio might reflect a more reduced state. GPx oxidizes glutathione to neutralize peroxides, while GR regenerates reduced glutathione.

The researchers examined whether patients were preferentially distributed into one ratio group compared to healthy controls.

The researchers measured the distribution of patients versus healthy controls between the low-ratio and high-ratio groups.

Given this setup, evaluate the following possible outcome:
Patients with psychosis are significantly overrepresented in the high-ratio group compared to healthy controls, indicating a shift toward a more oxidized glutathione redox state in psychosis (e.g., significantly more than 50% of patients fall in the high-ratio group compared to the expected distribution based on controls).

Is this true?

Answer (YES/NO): NO